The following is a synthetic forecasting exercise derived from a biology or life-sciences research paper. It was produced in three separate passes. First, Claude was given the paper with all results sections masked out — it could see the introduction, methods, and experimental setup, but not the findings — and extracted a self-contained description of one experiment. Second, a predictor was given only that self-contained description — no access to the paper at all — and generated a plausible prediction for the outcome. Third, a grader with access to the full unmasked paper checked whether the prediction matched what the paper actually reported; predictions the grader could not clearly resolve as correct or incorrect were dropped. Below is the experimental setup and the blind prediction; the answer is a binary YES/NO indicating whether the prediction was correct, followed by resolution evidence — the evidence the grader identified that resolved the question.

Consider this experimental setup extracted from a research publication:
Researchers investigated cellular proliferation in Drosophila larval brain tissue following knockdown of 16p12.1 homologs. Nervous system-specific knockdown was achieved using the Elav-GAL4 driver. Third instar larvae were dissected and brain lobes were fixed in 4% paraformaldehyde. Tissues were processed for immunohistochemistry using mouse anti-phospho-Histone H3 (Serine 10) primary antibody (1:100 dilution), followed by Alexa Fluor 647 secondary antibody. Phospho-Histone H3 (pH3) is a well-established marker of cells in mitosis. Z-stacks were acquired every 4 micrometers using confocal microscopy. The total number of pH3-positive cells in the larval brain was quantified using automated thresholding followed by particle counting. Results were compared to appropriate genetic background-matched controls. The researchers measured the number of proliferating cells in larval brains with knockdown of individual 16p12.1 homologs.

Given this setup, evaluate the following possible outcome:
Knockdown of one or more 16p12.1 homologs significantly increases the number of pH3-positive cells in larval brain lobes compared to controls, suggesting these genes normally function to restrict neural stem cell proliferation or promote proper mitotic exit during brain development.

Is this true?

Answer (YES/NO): NO